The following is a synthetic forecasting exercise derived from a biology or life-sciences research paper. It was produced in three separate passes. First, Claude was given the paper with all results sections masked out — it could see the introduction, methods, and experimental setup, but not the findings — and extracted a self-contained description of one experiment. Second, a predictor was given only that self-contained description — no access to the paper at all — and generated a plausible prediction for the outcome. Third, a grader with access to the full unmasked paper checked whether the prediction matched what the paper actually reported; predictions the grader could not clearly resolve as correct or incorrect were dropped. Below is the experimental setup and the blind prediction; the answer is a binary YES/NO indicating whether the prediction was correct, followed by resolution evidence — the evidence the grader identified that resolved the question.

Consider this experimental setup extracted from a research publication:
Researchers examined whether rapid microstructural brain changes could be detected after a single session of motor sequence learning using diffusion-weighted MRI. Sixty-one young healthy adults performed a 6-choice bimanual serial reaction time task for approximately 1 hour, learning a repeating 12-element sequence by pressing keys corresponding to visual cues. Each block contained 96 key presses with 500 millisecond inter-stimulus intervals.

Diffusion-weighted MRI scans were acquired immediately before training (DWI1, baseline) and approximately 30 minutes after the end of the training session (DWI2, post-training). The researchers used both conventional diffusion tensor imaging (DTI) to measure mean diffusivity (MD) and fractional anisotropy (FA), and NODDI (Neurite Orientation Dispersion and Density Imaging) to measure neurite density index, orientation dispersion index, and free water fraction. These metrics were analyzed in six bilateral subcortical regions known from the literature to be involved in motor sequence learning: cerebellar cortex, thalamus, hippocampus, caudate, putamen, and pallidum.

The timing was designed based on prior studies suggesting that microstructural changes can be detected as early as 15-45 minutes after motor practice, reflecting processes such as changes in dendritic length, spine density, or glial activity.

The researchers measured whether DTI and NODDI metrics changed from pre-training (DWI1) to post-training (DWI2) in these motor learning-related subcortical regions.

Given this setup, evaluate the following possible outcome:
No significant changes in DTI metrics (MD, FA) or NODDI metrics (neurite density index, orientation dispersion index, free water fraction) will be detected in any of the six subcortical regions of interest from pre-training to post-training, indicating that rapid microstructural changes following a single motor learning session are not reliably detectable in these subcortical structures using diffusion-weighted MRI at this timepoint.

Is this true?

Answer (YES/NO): NO